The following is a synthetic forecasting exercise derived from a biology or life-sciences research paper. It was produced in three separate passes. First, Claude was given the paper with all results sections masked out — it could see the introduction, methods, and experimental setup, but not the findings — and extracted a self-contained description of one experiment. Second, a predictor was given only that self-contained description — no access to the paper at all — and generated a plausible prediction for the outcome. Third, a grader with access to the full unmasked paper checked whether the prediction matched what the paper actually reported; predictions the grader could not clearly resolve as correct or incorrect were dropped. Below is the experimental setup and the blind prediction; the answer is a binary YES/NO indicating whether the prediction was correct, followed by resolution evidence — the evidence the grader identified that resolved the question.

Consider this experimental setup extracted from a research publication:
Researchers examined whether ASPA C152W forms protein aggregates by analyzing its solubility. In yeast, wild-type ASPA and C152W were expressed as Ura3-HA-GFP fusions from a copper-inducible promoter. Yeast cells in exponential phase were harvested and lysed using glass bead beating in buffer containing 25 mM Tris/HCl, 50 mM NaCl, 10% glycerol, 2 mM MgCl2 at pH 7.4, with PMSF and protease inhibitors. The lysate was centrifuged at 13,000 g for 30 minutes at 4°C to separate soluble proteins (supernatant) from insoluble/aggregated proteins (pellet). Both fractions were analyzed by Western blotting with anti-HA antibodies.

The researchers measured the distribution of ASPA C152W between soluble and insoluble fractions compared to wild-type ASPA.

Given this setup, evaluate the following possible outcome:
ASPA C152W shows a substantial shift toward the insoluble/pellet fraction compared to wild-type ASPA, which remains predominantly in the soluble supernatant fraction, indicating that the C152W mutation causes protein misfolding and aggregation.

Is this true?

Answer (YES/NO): YES